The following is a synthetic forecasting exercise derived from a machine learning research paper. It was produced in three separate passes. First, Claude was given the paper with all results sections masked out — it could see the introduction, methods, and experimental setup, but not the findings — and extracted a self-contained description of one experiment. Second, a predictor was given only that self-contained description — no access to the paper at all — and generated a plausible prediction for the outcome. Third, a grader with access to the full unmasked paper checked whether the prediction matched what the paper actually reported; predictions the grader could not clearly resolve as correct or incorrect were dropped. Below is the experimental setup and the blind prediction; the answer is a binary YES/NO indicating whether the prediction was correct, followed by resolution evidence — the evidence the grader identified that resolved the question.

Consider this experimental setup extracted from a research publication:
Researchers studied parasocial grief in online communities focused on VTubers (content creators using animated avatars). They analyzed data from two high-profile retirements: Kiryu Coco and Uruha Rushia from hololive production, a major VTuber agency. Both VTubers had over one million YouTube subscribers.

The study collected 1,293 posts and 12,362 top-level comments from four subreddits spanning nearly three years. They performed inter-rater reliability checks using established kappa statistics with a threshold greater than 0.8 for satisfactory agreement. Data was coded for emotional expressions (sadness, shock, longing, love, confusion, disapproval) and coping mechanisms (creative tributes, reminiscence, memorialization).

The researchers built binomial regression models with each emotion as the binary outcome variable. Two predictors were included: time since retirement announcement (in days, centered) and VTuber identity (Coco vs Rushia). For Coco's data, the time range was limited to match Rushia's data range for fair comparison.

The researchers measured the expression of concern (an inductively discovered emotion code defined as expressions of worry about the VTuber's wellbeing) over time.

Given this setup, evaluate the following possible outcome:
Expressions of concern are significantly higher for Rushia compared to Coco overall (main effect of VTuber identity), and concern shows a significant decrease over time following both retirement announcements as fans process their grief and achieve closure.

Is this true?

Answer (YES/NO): YES